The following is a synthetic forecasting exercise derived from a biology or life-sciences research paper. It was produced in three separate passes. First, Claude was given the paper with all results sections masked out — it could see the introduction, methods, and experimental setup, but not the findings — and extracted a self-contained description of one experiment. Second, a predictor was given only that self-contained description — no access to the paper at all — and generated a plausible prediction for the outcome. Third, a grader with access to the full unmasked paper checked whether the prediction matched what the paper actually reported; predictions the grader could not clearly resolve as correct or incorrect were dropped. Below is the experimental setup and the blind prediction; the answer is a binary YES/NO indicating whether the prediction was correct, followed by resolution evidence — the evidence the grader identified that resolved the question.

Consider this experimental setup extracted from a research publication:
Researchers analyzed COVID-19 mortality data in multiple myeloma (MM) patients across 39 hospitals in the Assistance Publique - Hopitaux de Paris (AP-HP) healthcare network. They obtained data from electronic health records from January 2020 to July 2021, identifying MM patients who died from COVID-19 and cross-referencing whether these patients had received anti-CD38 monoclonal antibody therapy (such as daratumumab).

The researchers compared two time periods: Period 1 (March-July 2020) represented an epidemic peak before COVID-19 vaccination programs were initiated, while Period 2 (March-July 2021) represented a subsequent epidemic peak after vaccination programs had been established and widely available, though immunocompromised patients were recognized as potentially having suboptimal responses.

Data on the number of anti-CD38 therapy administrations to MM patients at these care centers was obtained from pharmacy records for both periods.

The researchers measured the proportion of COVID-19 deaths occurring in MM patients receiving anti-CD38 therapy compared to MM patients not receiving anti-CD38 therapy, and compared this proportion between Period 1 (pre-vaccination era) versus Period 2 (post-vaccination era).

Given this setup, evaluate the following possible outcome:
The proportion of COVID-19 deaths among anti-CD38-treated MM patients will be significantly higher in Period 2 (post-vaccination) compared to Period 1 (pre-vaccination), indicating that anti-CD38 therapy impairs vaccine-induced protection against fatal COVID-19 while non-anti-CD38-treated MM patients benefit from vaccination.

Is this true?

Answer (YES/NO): NO